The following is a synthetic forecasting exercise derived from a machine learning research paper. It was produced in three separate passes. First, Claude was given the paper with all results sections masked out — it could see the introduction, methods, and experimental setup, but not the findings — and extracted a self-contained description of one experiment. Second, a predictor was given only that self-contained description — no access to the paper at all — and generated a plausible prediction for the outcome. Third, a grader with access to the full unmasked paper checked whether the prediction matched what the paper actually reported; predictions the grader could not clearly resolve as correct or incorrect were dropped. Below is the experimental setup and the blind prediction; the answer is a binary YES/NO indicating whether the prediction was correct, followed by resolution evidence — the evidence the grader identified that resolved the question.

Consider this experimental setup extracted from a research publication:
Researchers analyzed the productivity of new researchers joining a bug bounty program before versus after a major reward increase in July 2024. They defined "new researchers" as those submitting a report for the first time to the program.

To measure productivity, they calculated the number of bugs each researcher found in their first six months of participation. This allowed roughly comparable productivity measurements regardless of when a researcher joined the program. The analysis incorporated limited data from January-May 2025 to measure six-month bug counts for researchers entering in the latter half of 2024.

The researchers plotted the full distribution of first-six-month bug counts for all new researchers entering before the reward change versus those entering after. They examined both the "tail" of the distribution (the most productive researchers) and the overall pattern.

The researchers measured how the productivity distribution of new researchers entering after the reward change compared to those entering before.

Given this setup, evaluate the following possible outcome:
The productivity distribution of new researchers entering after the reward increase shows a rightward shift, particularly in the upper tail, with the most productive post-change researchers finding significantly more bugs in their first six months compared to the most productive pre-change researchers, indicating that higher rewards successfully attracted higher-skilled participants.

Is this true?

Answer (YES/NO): NO